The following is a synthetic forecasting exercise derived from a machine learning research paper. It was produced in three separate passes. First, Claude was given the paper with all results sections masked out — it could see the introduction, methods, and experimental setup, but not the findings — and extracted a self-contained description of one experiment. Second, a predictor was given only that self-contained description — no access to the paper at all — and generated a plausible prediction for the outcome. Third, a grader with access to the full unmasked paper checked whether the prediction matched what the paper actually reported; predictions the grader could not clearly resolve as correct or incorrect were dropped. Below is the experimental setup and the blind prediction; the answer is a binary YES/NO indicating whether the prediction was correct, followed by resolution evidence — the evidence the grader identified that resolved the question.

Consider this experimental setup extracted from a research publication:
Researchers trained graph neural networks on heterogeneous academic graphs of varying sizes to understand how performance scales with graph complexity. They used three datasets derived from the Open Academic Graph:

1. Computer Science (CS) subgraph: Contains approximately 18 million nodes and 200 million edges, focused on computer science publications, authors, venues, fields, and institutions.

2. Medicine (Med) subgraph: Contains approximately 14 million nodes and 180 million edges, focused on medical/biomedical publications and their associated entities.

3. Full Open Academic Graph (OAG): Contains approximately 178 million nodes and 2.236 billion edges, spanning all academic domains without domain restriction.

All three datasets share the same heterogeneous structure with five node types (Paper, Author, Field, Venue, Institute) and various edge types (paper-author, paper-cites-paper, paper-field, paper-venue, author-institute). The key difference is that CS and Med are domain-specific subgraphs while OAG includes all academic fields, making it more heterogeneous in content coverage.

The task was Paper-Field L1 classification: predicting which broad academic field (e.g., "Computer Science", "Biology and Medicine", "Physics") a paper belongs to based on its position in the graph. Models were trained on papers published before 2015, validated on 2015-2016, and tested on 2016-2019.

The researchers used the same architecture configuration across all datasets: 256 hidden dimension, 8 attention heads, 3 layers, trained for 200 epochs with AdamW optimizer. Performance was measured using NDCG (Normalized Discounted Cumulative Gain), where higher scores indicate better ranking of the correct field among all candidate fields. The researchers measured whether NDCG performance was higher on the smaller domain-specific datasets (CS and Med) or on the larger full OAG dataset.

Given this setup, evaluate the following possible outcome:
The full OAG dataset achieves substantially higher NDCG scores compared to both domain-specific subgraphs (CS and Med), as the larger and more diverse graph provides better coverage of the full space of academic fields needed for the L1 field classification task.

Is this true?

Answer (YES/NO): NO